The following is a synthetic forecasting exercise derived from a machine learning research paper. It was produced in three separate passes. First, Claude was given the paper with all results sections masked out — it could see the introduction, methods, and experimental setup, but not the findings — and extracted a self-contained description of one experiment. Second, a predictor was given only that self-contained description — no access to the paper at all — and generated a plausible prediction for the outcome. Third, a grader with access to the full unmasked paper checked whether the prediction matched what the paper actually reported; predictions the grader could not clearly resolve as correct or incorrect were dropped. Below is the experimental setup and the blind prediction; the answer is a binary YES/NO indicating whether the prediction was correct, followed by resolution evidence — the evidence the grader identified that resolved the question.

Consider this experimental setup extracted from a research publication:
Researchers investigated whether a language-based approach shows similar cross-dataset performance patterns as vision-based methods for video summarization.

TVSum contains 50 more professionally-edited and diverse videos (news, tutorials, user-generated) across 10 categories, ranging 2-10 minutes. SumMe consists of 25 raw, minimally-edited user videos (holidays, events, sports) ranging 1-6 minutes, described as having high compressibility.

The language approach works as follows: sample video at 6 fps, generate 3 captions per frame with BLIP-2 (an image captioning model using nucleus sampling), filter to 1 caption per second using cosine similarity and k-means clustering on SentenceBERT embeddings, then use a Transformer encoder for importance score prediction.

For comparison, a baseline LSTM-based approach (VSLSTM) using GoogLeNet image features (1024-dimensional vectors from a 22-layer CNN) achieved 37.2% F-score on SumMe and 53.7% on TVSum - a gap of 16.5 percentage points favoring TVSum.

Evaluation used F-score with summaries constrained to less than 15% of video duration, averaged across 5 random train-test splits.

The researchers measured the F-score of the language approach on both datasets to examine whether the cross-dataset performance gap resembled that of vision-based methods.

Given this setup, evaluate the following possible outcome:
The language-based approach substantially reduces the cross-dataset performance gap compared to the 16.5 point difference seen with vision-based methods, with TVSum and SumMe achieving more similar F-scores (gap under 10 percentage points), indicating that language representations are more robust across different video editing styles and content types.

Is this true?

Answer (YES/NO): NO